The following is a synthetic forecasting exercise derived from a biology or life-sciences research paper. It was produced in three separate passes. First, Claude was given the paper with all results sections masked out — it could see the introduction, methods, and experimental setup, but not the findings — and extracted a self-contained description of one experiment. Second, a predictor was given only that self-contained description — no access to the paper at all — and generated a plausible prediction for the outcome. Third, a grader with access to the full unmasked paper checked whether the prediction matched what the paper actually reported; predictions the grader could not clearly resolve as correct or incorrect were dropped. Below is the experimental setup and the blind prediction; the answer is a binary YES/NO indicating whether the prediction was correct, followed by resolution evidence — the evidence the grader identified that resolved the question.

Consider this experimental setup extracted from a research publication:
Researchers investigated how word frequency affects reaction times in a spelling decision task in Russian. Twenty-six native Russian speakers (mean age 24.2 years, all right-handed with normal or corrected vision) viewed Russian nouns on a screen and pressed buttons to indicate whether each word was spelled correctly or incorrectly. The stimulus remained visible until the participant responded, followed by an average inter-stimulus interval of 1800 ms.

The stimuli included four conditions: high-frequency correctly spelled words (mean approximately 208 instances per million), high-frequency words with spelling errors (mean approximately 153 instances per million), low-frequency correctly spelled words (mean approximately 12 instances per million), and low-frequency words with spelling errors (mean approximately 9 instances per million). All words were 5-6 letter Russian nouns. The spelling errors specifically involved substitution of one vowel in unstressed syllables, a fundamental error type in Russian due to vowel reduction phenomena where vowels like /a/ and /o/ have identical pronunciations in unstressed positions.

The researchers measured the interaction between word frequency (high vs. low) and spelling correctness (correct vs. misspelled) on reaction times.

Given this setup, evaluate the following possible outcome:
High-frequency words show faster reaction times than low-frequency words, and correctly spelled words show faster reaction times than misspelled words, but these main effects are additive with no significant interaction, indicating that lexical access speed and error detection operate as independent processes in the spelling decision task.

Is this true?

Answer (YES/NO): YES